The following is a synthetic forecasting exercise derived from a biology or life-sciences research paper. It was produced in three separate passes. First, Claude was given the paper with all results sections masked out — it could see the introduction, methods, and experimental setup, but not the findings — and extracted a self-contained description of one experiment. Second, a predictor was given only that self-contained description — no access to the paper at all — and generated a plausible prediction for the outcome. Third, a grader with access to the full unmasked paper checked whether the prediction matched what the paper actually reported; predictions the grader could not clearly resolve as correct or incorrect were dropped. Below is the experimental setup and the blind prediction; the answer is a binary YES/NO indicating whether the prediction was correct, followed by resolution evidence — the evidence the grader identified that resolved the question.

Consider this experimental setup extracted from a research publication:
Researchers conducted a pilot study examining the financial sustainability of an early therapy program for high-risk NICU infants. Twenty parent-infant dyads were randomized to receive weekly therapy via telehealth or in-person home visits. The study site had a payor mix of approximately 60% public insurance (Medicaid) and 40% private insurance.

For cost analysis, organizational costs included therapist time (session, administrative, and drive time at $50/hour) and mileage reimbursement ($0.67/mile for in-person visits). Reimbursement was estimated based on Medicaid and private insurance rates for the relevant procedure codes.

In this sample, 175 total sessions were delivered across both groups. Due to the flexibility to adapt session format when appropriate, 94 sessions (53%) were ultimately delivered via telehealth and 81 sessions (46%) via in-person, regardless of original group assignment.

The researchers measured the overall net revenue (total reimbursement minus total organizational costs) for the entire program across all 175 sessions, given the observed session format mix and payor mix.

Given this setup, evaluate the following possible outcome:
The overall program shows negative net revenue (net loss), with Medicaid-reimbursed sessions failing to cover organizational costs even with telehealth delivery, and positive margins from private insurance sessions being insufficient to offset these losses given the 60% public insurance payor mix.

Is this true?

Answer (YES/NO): NO